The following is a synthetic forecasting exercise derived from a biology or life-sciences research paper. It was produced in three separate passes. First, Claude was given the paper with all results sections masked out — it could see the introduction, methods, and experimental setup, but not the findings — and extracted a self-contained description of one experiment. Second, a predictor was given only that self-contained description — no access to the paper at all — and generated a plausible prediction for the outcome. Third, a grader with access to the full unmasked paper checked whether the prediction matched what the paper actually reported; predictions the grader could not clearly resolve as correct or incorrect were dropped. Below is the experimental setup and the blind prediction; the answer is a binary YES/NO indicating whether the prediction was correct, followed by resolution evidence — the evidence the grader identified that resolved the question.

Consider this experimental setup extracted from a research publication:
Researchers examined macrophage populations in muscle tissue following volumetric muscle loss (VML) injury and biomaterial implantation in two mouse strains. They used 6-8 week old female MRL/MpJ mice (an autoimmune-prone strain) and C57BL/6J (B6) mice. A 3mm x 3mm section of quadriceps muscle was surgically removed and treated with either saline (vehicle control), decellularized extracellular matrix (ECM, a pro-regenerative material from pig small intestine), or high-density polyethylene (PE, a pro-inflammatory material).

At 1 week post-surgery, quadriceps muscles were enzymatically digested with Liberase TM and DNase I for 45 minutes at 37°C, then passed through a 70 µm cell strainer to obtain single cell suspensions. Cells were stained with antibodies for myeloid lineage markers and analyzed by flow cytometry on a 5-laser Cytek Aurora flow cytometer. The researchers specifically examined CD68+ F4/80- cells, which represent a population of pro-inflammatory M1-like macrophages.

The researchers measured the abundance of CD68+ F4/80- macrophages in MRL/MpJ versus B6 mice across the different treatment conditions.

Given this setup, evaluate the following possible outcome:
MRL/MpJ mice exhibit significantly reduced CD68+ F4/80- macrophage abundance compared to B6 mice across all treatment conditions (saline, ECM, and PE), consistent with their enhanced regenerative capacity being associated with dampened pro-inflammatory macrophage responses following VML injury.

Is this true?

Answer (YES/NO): NO